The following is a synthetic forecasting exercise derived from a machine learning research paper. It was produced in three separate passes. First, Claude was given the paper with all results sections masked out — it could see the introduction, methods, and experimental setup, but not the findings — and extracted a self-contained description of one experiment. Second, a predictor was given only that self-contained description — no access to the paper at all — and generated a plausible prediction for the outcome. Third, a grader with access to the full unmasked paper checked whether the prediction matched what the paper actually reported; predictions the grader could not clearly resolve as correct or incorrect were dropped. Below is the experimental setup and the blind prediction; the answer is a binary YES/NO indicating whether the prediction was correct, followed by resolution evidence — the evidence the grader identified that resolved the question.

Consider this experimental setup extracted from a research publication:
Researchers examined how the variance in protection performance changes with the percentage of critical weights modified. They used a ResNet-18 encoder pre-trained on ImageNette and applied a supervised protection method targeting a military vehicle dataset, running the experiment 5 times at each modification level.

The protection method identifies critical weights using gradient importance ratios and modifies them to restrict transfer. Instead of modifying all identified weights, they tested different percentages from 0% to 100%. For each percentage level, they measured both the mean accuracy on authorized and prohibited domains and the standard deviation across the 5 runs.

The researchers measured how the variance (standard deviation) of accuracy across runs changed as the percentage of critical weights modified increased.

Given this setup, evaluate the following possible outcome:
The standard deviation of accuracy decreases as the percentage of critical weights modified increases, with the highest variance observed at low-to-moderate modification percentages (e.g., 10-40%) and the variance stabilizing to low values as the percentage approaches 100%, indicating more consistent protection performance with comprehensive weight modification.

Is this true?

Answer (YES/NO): NO